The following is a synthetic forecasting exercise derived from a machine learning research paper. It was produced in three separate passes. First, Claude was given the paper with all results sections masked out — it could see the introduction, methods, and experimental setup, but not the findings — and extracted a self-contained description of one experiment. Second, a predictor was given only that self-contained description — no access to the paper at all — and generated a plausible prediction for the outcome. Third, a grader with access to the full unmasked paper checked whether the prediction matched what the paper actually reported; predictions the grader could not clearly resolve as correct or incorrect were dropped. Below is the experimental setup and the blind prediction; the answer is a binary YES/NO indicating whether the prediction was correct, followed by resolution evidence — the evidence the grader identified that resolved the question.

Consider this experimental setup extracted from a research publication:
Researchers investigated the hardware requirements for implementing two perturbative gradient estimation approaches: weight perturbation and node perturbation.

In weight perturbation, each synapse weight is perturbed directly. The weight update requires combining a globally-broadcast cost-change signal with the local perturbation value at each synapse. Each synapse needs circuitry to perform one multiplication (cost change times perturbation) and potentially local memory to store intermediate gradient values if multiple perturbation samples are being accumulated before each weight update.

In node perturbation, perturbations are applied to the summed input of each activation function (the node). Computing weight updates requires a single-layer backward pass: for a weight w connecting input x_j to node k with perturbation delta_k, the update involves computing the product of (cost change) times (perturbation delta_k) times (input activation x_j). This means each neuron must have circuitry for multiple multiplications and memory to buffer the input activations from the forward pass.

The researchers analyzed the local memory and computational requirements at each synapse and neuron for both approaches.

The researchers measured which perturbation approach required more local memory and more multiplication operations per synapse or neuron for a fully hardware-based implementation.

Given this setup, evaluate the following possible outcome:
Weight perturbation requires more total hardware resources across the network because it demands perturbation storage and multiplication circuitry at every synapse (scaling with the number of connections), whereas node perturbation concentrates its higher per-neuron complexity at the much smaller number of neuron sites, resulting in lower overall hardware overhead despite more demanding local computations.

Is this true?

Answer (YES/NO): NO